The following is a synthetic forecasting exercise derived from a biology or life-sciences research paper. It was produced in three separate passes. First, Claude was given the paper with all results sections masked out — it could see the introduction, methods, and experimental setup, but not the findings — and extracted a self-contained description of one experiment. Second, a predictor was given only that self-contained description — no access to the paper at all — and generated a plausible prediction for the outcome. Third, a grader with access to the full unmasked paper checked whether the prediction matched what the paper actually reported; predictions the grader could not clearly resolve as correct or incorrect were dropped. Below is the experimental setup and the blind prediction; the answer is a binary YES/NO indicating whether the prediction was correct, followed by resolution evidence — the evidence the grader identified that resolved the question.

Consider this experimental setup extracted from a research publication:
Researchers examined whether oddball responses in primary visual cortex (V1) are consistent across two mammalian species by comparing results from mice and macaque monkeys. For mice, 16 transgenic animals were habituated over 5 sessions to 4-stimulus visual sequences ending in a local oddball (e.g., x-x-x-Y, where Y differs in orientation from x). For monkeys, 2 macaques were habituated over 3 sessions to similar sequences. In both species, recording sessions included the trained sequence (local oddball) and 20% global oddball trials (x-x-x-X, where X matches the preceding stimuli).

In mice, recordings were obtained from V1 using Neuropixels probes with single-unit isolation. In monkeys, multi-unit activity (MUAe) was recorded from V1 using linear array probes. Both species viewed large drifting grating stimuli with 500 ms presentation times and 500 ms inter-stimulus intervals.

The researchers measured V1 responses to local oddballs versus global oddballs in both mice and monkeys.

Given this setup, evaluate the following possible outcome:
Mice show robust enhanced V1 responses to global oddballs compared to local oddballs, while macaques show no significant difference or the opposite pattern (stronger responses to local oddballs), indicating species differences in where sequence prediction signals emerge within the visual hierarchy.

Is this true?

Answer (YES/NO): NO